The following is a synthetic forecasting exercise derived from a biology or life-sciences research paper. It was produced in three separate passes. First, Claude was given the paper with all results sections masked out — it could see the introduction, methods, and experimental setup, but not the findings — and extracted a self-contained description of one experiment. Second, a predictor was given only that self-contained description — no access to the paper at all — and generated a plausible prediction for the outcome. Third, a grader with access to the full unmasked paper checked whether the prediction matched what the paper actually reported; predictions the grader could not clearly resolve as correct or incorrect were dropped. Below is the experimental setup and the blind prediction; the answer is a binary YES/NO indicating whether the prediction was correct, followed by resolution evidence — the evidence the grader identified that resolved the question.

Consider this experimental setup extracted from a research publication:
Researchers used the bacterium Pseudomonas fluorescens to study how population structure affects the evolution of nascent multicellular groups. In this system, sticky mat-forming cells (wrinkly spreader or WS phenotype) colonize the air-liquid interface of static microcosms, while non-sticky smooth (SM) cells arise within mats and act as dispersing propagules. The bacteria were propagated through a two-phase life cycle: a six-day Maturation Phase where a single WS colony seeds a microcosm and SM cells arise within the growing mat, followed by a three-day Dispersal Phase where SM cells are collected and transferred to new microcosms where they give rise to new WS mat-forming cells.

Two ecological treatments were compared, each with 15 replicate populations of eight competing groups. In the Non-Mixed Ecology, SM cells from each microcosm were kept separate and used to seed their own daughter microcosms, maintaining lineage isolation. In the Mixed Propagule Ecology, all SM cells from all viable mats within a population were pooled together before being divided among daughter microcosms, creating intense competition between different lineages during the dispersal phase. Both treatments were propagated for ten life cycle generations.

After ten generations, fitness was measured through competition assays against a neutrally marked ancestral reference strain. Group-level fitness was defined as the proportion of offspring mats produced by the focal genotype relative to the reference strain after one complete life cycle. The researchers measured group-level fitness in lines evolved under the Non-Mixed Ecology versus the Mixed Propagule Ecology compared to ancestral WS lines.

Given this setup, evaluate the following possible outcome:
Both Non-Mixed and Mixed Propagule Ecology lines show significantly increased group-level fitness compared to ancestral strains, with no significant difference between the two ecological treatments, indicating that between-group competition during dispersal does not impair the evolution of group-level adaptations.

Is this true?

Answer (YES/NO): NO